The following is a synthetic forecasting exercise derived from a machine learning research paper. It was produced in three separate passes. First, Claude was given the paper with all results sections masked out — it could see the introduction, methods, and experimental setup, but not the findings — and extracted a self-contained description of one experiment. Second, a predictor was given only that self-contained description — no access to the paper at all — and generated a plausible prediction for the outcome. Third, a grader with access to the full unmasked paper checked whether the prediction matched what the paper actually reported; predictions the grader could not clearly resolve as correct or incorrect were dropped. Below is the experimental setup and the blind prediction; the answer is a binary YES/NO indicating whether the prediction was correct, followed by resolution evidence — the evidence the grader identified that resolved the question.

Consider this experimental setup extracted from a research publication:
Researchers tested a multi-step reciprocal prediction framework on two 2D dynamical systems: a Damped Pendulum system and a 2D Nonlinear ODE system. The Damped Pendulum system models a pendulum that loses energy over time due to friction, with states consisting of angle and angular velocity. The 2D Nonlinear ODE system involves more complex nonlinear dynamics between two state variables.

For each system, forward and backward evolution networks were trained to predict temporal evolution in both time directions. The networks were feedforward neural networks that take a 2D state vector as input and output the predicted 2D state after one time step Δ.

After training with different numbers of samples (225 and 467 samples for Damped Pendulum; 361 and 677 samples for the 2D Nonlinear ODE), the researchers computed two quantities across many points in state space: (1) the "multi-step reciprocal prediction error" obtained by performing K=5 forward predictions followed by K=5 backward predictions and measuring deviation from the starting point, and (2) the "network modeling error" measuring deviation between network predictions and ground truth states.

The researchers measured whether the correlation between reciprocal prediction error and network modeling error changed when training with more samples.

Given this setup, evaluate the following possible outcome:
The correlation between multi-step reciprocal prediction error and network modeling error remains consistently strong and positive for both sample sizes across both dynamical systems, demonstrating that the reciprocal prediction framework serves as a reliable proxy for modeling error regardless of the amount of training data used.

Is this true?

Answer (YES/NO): YES